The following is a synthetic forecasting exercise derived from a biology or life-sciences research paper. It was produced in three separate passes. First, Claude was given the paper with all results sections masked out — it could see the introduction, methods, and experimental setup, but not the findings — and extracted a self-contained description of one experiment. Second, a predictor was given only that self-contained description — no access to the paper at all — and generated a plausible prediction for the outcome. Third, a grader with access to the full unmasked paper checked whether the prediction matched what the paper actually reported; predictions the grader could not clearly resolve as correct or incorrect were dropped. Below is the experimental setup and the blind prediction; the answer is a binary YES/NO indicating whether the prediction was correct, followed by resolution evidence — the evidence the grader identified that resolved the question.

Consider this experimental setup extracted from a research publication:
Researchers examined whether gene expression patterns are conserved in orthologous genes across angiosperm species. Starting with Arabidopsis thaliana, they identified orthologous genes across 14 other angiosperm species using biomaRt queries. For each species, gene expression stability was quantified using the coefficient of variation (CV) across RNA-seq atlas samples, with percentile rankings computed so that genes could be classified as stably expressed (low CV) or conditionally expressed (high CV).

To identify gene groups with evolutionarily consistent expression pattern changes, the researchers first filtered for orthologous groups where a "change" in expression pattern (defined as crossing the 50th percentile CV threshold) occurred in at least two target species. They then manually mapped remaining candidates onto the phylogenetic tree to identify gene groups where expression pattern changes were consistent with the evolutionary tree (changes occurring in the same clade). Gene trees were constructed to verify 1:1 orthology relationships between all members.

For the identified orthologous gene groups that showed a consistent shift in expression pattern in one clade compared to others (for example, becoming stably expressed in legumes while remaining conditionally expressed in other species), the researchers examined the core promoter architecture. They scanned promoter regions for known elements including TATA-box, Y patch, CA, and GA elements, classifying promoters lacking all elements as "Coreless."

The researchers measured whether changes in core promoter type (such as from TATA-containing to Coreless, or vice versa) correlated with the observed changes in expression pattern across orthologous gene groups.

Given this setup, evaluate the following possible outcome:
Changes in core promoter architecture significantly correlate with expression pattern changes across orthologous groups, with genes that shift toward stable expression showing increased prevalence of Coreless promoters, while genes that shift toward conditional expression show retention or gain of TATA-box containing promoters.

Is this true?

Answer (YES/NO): NO